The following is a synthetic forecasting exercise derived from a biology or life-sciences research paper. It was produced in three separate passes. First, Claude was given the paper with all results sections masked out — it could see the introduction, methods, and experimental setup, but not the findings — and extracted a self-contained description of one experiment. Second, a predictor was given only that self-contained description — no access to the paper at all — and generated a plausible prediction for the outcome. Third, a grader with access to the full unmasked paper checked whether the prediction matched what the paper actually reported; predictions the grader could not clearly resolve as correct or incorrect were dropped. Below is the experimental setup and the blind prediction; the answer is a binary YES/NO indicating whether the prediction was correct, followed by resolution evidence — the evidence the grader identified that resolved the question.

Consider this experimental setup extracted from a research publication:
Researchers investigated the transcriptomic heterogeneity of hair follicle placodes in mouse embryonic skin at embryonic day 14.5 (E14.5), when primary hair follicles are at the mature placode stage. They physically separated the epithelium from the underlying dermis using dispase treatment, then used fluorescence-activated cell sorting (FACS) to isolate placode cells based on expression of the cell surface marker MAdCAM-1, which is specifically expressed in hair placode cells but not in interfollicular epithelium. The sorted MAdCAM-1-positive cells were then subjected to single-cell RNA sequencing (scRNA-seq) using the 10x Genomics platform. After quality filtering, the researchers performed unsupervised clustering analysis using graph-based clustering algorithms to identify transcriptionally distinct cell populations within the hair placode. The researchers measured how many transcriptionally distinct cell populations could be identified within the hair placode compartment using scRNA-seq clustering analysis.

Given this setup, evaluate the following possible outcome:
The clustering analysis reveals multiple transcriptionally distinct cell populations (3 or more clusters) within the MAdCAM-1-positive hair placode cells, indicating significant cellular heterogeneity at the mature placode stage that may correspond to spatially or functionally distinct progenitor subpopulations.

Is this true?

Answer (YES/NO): YES